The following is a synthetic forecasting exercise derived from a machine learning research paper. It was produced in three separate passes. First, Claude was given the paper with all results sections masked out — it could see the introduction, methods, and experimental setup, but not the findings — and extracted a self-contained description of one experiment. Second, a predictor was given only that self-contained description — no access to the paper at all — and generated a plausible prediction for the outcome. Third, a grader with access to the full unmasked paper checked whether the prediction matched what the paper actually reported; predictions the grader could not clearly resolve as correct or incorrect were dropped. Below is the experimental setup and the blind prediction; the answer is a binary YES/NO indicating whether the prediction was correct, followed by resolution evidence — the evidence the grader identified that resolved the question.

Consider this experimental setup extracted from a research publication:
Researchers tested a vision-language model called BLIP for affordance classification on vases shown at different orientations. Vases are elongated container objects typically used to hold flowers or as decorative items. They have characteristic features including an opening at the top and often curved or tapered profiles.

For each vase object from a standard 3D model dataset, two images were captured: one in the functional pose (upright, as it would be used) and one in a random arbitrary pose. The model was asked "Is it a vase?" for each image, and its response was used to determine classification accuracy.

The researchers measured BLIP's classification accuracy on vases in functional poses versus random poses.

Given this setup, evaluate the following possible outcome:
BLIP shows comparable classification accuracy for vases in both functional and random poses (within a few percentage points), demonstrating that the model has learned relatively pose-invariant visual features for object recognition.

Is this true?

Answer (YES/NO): NO